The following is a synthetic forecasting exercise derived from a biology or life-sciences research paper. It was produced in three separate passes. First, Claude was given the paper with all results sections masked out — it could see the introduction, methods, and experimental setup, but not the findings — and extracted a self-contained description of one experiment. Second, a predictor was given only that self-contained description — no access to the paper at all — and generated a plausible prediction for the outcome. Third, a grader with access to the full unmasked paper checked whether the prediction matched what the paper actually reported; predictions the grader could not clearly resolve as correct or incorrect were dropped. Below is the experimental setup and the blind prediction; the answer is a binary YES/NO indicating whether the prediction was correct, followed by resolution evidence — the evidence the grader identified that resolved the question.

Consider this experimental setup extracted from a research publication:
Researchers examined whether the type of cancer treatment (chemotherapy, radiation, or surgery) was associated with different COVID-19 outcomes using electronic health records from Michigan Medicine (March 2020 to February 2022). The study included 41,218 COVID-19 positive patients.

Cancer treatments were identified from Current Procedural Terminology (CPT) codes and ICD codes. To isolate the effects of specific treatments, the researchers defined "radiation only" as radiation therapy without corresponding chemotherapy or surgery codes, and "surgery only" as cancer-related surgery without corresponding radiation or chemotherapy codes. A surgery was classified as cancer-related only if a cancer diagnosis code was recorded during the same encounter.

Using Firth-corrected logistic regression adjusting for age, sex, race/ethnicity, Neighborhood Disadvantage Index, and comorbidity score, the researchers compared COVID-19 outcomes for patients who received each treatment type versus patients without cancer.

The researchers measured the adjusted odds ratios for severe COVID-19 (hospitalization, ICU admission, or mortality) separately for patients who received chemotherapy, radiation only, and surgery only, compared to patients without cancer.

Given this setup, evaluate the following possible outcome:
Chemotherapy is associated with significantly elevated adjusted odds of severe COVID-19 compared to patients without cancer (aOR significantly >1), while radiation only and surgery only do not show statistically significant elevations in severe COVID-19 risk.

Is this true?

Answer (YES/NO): YES